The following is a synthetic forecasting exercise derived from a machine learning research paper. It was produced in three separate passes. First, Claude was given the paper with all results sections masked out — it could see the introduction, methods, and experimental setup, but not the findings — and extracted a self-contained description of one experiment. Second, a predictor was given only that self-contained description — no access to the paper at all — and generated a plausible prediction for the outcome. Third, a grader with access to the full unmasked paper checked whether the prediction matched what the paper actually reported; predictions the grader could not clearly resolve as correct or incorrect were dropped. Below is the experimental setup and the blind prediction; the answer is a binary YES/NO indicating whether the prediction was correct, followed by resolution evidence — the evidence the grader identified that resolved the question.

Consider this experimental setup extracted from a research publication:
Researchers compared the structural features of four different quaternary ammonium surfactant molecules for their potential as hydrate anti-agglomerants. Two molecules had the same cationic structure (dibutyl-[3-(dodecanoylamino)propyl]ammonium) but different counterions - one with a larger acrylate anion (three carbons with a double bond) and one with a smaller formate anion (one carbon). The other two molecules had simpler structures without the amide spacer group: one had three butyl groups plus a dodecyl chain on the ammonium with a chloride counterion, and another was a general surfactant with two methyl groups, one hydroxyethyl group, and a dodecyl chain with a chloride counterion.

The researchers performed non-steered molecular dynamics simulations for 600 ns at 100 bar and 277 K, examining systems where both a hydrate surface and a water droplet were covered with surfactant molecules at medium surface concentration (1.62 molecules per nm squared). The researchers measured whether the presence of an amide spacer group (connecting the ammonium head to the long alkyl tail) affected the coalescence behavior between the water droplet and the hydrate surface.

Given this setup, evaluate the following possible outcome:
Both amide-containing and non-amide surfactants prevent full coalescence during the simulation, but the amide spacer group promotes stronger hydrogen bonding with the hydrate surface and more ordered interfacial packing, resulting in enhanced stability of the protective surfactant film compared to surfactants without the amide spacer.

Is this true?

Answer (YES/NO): NO